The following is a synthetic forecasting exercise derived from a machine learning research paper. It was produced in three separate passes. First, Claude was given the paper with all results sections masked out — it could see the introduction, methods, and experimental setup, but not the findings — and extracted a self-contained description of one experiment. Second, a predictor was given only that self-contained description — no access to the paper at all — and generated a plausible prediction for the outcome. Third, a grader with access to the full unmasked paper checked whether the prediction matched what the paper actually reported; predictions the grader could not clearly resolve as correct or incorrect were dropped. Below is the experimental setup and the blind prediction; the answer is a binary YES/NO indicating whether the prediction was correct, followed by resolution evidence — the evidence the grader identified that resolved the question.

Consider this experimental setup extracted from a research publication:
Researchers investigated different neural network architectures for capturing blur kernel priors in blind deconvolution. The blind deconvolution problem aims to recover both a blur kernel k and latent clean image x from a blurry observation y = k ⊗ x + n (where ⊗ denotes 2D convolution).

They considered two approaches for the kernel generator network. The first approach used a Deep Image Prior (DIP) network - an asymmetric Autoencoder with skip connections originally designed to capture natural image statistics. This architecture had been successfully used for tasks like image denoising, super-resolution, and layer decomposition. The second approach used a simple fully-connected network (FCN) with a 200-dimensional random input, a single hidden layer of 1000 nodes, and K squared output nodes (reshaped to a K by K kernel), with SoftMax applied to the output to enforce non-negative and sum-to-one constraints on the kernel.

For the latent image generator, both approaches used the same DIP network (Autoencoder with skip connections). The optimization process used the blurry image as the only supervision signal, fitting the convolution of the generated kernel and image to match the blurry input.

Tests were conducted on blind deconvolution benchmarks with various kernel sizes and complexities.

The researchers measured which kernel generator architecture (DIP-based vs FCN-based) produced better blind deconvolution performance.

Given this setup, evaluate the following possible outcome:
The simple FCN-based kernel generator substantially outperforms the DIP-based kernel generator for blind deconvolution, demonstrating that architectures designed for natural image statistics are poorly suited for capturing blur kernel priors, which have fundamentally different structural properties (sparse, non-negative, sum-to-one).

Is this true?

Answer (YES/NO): YES